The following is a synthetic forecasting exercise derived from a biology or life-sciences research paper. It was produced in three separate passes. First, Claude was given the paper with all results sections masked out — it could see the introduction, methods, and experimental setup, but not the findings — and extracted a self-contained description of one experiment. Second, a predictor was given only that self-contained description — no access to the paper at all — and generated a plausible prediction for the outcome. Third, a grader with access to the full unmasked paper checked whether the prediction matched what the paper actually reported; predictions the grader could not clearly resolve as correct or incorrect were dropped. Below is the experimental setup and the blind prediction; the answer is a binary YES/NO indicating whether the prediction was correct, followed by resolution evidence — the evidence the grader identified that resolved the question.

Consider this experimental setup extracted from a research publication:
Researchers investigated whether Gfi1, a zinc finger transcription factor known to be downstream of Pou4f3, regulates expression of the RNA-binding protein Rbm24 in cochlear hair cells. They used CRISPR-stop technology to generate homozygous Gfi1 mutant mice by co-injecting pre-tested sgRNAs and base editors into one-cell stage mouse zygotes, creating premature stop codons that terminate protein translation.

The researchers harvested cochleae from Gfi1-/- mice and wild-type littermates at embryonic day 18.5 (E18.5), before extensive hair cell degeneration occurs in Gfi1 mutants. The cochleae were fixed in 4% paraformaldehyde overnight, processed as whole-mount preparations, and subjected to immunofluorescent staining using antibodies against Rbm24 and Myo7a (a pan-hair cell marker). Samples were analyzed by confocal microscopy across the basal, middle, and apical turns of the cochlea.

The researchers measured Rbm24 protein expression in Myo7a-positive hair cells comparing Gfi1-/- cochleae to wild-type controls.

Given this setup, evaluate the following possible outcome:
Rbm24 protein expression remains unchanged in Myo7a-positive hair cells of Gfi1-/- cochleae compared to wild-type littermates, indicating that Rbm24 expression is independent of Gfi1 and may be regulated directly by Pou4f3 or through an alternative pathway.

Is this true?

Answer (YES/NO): YES